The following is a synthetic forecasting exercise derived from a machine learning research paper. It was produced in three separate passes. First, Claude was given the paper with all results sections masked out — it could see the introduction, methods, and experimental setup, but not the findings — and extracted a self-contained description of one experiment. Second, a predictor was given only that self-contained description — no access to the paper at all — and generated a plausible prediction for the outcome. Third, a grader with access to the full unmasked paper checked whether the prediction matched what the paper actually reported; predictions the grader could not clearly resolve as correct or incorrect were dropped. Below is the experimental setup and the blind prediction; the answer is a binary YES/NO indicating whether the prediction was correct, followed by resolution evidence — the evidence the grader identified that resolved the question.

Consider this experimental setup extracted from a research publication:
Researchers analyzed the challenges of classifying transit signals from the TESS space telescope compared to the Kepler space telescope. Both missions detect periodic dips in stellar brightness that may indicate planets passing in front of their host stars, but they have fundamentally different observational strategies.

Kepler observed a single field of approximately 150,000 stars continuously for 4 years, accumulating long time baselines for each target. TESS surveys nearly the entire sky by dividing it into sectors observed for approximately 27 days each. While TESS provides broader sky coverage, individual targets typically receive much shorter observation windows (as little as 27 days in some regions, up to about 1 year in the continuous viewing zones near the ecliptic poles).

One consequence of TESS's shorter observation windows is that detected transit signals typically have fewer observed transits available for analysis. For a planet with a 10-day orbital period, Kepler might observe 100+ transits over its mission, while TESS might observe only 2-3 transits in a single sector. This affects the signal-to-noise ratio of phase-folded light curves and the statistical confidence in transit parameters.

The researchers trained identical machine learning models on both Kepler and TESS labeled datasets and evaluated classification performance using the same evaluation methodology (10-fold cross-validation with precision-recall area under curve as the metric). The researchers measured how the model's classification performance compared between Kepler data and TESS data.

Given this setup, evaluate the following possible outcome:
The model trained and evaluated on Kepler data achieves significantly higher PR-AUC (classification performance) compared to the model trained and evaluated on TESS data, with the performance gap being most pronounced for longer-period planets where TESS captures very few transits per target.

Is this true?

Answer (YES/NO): NO